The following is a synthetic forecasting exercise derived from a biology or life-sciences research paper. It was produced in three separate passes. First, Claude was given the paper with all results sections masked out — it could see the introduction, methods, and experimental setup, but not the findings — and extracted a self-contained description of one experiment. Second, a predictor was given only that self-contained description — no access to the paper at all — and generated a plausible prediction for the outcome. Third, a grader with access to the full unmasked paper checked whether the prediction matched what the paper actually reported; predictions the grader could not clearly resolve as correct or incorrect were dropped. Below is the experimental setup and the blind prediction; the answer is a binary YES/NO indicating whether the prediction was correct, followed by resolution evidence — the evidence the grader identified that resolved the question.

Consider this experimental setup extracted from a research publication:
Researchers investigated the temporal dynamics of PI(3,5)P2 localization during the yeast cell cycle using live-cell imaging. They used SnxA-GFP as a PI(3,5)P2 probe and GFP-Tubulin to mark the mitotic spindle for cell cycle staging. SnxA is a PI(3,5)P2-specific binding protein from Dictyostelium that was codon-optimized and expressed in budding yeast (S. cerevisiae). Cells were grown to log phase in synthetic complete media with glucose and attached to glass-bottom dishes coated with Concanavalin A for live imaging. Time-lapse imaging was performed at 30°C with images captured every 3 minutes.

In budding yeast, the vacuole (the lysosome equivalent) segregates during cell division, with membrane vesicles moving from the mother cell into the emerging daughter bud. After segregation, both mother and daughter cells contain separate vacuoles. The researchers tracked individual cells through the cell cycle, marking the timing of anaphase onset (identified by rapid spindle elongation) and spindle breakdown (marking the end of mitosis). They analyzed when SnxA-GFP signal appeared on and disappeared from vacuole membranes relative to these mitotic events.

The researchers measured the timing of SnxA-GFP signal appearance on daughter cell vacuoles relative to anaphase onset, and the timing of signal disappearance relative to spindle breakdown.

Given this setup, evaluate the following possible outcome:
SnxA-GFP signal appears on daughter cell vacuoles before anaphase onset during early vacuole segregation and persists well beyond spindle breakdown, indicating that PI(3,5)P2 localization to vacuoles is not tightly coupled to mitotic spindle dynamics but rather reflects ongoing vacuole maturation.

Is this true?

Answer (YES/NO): NO